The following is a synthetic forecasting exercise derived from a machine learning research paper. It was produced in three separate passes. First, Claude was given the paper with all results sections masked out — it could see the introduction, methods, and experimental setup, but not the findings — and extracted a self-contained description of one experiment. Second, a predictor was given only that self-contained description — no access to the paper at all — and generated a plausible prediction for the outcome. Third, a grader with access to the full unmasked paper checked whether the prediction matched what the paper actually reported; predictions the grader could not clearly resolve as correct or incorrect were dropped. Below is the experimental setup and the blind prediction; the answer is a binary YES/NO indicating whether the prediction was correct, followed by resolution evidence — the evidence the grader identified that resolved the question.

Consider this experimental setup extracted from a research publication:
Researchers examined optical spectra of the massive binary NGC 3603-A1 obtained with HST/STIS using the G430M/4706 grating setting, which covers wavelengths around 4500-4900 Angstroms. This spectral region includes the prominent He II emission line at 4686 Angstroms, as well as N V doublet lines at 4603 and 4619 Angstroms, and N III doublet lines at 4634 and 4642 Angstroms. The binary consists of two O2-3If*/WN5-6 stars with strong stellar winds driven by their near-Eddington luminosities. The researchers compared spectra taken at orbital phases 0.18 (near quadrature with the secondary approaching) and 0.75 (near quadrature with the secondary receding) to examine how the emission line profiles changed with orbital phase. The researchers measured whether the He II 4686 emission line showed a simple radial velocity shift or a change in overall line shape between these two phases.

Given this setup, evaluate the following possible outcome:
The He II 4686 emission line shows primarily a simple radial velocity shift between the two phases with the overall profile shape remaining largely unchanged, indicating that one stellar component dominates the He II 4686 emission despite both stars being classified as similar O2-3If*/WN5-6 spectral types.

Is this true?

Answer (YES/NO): NO